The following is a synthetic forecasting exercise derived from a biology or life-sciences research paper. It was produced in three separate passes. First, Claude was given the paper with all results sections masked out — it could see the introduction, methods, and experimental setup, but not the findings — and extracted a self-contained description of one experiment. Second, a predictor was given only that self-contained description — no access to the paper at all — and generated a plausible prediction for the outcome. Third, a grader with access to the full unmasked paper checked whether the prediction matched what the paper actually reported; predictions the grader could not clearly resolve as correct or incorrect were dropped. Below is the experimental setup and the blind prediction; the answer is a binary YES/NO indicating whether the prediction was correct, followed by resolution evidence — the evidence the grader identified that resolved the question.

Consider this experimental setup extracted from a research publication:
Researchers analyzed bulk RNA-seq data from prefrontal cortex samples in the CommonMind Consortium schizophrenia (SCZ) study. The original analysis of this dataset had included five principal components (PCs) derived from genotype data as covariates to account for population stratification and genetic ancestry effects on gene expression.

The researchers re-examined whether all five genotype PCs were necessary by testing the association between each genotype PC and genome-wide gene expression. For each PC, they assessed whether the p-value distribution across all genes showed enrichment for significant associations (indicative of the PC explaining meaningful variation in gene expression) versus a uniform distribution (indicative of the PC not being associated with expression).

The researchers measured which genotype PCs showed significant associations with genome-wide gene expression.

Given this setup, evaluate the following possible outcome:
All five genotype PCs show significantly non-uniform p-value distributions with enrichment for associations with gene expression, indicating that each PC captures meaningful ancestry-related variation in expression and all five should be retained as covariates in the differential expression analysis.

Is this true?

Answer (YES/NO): NO